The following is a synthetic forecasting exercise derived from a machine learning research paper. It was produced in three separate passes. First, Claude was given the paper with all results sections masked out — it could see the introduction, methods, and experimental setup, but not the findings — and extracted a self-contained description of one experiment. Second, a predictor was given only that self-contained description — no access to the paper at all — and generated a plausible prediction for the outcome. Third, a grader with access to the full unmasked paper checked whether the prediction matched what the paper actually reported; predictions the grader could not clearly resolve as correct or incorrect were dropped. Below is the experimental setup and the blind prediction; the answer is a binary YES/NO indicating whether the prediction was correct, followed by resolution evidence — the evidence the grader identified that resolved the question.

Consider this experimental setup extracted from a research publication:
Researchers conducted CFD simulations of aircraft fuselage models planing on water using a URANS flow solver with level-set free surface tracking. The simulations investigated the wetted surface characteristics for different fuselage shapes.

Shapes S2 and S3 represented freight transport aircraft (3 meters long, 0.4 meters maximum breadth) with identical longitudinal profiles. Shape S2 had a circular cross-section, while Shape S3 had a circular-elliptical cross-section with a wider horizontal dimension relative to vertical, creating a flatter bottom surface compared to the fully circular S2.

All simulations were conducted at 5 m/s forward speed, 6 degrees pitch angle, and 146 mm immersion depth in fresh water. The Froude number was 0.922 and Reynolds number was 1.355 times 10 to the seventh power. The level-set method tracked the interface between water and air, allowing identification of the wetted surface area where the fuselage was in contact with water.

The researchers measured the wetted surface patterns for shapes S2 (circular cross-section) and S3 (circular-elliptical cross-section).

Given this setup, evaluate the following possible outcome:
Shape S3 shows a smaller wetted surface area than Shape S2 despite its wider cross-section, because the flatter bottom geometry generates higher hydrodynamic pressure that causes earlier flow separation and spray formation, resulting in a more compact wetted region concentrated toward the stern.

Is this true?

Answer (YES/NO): NO